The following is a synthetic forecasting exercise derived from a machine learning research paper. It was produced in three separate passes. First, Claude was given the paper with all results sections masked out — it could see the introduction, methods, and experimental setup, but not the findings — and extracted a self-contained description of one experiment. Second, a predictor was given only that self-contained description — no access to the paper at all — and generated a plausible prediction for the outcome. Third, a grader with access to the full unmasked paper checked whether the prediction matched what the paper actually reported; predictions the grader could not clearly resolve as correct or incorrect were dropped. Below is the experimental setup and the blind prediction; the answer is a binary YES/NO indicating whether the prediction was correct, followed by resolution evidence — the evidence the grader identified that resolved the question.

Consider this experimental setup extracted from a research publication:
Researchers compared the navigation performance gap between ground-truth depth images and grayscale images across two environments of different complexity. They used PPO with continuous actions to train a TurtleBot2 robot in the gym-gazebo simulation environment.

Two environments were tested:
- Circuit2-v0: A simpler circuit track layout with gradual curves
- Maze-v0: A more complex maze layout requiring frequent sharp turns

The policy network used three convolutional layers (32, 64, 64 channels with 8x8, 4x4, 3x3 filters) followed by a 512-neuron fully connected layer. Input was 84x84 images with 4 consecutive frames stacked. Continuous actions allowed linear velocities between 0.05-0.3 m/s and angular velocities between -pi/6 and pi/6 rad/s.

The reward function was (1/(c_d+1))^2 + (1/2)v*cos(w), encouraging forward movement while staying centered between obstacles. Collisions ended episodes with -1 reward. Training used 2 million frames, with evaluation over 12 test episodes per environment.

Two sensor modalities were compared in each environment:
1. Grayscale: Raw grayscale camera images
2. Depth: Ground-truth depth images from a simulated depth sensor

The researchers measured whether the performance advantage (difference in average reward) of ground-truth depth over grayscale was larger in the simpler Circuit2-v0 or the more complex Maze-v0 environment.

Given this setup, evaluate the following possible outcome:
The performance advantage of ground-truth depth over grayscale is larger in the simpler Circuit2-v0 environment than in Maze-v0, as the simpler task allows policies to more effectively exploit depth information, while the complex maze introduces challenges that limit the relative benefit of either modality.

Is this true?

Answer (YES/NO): NO